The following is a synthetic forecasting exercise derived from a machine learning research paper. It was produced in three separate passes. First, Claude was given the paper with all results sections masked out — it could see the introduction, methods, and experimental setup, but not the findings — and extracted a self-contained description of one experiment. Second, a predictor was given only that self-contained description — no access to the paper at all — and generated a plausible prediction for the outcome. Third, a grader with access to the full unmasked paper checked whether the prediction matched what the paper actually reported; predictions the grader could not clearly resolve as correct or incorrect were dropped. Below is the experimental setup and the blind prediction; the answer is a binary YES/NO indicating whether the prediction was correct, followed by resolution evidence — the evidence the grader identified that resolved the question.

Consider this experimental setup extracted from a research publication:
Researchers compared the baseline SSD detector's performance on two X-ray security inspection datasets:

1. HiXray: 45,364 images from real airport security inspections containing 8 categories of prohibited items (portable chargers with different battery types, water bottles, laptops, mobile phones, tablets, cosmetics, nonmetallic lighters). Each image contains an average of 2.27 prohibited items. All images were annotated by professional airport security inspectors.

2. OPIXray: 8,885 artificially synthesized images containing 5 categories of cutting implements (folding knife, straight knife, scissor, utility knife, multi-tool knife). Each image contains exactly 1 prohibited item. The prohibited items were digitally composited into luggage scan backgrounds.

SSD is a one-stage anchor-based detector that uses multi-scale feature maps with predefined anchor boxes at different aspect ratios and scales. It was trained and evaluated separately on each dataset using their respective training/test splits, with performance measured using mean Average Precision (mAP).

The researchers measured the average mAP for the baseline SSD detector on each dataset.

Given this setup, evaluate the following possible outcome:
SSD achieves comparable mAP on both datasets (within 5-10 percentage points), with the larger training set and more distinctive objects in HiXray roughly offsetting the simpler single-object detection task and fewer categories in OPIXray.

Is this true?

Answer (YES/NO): YES